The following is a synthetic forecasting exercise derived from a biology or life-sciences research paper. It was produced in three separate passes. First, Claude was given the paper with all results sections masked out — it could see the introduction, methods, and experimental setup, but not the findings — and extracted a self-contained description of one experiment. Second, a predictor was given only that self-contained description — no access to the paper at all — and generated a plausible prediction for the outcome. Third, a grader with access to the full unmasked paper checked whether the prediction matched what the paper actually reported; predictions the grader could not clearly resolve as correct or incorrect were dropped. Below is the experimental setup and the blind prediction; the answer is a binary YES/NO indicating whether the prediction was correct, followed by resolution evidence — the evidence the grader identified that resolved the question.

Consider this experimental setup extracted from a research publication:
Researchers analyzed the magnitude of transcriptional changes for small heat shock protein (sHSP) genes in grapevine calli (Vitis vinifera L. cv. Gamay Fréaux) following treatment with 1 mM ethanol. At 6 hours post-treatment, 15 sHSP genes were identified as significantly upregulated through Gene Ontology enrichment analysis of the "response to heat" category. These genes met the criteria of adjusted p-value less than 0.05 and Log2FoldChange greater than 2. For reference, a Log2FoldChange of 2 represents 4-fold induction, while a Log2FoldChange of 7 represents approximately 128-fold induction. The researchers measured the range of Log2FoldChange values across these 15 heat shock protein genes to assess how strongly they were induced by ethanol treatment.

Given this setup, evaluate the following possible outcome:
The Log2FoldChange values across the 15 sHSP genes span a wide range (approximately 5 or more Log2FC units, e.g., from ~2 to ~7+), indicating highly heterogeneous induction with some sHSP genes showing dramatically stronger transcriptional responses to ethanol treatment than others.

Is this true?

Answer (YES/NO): YES